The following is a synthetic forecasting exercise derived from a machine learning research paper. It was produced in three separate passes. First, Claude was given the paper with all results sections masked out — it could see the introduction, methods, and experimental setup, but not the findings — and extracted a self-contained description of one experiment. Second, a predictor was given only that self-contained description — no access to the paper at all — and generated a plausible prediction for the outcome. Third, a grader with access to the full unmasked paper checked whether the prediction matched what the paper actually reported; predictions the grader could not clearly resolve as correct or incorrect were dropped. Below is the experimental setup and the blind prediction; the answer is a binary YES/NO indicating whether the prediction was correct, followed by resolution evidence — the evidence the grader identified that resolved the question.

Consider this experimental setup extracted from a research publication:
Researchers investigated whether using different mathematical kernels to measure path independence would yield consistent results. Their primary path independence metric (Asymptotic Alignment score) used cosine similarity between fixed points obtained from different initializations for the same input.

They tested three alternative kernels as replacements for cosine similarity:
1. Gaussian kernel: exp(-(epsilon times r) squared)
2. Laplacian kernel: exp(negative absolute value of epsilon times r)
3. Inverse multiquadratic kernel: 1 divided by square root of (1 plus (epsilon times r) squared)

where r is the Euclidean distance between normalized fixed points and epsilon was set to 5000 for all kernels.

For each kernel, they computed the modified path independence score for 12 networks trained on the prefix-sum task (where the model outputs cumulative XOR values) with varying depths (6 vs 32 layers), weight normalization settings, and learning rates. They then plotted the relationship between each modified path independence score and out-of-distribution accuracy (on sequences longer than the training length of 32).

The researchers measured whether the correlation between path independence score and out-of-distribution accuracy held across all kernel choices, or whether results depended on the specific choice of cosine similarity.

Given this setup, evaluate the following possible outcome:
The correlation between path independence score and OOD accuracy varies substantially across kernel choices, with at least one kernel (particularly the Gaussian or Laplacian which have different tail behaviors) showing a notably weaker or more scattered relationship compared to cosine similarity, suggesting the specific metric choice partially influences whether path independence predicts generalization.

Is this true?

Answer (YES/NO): NO